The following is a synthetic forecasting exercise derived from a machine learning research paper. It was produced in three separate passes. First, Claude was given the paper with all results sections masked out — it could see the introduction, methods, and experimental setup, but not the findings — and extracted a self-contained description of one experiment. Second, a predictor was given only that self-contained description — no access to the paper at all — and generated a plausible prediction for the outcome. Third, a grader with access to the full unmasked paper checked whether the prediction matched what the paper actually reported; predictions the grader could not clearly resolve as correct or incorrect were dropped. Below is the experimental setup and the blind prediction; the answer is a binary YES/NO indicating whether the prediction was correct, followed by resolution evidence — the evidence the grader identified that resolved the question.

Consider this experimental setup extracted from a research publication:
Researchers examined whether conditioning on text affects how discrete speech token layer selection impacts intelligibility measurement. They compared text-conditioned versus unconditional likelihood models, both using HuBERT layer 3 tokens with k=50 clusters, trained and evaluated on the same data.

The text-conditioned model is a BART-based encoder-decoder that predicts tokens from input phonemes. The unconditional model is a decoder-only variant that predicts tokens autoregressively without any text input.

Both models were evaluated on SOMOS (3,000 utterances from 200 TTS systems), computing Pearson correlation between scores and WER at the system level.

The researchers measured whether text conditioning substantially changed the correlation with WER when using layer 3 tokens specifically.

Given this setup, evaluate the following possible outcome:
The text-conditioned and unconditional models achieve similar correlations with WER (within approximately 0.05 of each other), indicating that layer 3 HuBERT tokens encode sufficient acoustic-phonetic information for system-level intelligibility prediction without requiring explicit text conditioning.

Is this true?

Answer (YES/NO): NO